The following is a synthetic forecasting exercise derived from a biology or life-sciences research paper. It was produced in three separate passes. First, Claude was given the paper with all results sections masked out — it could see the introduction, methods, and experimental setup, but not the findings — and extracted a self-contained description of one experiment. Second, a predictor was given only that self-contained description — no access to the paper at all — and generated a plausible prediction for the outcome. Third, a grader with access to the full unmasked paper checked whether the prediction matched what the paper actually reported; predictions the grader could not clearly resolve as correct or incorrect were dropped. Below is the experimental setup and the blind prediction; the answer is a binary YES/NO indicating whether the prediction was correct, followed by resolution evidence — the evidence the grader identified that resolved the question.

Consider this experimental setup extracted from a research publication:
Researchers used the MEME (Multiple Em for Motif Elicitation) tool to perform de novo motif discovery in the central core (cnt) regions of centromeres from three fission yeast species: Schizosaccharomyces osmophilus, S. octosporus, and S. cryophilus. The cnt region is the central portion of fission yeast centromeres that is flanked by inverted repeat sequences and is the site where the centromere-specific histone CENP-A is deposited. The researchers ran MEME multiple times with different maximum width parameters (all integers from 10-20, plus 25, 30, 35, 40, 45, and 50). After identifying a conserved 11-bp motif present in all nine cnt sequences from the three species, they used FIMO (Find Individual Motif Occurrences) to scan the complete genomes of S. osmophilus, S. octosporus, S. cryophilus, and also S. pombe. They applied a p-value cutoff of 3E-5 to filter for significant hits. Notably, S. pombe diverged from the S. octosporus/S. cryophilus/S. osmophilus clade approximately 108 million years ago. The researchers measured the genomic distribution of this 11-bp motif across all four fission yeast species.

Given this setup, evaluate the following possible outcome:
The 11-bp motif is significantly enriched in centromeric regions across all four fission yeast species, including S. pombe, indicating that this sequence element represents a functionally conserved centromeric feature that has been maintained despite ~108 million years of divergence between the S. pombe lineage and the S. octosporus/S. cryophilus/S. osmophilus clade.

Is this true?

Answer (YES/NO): NO